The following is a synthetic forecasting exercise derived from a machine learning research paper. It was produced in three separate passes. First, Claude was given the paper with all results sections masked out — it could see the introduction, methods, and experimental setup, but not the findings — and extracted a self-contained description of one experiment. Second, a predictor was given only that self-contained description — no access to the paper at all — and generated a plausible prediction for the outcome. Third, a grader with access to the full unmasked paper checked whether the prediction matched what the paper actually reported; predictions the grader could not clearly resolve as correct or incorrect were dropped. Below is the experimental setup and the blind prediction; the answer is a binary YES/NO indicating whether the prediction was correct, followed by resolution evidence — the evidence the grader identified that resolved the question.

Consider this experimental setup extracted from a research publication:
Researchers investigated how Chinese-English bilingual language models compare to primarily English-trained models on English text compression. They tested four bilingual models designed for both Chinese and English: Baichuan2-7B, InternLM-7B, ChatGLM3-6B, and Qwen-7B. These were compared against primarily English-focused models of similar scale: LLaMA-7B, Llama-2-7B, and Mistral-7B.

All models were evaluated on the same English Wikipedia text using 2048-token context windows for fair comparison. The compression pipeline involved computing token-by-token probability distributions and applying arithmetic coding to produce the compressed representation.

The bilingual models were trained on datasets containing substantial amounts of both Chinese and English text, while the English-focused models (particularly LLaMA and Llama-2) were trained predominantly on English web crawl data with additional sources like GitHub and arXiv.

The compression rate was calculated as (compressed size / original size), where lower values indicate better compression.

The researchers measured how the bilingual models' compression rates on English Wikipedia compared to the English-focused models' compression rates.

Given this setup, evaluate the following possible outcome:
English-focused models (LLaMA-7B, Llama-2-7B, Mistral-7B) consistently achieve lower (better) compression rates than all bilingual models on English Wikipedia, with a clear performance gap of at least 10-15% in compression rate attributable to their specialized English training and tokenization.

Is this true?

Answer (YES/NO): NO